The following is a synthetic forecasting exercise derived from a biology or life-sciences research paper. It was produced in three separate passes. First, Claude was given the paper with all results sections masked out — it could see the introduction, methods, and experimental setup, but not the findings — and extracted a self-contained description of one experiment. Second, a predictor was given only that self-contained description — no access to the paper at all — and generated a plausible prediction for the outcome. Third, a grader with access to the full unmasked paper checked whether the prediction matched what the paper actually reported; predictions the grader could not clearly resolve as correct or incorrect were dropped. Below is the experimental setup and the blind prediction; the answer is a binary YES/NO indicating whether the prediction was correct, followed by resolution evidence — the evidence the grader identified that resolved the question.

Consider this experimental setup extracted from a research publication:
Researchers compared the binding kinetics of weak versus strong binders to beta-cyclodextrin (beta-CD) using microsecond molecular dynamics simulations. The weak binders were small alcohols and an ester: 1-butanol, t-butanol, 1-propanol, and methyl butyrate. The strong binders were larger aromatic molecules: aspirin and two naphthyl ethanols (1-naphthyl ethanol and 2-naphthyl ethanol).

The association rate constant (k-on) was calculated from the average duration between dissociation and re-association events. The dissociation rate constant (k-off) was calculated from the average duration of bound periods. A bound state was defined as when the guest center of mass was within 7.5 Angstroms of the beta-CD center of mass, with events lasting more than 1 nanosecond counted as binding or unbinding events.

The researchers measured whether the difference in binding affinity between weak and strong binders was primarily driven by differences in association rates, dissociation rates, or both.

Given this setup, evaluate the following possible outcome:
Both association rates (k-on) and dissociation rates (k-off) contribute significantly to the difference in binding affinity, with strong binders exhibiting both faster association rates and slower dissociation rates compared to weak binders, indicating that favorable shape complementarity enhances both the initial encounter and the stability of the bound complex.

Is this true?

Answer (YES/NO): NO